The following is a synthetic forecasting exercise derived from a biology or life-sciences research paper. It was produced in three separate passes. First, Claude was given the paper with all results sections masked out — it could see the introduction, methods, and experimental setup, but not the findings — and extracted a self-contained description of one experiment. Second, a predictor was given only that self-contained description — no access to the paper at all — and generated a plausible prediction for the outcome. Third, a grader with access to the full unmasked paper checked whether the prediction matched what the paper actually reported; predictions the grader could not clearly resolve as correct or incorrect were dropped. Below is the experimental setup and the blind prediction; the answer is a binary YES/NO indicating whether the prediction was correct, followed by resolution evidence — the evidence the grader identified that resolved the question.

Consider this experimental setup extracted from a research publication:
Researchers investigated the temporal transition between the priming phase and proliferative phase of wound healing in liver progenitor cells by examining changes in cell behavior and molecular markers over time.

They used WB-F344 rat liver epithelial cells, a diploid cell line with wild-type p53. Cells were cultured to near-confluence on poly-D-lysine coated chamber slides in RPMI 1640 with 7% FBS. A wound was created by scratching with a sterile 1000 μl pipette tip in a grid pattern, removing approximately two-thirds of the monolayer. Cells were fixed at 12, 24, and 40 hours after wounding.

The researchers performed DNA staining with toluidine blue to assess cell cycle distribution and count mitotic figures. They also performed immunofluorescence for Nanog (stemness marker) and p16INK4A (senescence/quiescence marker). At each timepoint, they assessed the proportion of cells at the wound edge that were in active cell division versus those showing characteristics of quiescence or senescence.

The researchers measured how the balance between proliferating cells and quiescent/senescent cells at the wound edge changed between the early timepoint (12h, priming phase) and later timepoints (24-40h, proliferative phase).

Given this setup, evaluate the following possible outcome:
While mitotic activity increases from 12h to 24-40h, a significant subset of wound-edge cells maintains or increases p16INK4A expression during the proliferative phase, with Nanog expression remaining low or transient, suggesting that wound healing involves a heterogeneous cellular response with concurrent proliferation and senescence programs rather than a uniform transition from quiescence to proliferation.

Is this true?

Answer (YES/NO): NO